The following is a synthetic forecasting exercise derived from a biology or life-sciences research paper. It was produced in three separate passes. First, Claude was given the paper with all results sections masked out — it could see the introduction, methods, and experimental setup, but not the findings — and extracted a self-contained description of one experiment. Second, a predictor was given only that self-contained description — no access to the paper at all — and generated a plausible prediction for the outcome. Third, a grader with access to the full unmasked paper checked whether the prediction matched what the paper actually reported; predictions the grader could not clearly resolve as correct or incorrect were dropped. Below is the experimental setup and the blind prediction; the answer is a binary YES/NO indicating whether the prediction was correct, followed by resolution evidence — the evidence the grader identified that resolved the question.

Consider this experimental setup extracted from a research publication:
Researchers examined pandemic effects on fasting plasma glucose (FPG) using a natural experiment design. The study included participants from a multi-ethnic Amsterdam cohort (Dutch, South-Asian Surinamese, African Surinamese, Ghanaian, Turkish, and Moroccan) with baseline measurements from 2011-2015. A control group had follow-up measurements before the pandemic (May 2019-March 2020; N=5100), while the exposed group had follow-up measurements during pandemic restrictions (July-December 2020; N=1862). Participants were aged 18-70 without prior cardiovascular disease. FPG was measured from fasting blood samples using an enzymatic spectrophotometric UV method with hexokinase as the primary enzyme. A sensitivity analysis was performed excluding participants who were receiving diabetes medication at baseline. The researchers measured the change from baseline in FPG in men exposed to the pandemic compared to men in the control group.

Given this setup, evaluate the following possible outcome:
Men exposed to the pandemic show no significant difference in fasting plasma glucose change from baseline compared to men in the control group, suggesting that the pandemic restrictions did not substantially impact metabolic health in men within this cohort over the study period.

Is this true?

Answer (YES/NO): YES